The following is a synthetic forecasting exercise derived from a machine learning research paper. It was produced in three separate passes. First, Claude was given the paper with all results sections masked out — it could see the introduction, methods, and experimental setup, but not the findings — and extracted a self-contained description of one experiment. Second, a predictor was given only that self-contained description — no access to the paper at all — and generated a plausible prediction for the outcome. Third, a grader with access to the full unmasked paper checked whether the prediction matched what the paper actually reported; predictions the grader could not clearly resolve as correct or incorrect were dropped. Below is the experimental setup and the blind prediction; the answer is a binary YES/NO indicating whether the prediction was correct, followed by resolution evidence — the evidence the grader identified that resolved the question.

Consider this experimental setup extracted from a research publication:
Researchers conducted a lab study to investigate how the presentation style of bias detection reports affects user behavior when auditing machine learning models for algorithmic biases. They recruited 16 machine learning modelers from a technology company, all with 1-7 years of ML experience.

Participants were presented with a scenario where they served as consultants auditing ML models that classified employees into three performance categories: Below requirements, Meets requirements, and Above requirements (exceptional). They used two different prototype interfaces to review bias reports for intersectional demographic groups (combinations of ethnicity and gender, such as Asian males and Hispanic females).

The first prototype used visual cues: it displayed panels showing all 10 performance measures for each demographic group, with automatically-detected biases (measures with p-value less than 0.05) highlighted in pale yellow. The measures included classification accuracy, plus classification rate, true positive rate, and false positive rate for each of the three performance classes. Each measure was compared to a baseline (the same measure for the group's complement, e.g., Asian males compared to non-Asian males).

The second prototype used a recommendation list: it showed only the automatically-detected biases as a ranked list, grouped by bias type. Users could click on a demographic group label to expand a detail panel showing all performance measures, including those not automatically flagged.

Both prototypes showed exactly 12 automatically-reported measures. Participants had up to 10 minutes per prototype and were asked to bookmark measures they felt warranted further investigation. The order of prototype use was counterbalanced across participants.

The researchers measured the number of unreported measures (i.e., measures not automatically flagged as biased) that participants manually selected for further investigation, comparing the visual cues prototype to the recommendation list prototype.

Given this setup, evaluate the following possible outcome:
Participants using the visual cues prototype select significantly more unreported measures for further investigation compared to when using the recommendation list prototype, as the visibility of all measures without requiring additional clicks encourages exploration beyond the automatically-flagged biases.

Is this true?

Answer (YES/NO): YES